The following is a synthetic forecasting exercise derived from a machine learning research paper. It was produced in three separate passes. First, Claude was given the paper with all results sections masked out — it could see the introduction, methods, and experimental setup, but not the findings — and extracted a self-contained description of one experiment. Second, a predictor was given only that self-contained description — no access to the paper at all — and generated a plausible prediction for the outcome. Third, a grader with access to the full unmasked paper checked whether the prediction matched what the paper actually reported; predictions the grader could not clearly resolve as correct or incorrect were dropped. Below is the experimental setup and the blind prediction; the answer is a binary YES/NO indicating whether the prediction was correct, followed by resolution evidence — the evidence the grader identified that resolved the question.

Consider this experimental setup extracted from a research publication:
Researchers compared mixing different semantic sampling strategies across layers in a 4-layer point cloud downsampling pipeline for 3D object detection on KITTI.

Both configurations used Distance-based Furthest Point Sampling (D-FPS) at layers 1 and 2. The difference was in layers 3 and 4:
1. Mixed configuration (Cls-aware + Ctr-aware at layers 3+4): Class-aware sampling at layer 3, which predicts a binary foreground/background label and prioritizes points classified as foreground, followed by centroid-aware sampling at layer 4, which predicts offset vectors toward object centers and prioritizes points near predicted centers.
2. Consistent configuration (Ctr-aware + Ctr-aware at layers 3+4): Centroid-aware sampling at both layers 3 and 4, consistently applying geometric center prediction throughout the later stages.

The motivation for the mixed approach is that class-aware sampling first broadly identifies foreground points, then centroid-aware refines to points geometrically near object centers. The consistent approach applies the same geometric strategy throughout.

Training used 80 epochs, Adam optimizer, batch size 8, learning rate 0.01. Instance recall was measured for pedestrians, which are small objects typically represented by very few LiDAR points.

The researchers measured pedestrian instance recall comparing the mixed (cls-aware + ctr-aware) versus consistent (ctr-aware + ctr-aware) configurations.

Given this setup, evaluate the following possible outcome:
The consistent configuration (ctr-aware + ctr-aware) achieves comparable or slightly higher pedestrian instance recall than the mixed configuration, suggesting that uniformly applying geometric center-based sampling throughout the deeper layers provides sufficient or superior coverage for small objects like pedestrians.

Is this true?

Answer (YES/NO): YES